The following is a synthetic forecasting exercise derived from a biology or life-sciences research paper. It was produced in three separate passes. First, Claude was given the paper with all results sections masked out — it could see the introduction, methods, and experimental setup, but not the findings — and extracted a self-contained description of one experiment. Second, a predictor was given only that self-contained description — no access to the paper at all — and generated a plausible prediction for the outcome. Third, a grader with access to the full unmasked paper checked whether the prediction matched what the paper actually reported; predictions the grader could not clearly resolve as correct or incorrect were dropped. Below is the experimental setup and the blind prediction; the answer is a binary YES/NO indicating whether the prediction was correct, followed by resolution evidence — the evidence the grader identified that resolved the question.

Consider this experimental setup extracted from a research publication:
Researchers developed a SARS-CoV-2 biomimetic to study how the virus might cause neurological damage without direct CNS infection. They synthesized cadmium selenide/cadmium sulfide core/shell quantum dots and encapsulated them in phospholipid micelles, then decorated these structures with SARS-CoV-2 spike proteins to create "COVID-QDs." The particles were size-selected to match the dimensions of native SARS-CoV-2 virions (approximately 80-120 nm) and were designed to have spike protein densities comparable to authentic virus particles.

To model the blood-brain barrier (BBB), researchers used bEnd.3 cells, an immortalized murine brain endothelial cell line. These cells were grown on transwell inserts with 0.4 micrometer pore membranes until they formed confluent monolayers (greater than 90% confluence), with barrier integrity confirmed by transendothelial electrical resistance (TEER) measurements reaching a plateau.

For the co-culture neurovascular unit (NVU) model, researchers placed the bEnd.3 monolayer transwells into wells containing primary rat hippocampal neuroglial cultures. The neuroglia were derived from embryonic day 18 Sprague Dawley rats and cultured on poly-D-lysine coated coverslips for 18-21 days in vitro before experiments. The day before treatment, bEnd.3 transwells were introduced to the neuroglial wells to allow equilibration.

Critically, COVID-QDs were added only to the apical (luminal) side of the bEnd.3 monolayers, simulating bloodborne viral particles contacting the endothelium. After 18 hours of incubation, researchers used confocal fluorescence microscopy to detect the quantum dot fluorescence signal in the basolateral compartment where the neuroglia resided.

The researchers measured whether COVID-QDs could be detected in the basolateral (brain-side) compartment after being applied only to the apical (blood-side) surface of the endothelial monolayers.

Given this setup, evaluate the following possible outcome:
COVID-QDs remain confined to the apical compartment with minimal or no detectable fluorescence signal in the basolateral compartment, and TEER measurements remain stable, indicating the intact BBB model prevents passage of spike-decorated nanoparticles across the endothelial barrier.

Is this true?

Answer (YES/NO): NO